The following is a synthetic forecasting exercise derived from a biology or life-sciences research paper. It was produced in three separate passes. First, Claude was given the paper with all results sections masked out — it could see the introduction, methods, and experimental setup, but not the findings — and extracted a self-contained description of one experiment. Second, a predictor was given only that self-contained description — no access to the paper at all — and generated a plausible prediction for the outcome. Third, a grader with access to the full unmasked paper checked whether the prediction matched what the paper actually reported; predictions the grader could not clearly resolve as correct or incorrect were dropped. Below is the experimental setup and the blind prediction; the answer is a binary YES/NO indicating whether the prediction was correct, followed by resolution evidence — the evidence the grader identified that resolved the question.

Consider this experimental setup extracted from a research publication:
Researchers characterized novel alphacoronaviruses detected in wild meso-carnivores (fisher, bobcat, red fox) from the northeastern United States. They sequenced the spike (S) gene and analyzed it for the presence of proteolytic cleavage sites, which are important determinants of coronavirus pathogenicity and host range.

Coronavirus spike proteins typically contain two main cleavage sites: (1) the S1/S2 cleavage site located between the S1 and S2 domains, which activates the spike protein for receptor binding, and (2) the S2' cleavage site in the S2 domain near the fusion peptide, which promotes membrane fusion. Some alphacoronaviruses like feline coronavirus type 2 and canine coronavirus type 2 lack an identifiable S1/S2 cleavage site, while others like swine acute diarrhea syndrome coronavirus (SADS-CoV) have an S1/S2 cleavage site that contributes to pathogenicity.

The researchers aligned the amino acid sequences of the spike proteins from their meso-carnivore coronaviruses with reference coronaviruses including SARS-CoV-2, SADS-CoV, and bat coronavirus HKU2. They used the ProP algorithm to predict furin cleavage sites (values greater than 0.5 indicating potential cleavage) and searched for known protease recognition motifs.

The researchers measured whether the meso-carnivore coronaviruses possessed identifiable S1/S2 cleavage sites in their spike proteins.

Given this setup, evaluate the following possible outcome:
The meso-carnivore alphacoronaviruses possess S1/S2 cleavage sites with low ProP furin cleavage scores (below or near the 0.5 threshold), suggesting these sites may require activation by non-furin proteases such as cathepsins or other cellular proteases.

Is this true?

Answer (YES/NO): NO